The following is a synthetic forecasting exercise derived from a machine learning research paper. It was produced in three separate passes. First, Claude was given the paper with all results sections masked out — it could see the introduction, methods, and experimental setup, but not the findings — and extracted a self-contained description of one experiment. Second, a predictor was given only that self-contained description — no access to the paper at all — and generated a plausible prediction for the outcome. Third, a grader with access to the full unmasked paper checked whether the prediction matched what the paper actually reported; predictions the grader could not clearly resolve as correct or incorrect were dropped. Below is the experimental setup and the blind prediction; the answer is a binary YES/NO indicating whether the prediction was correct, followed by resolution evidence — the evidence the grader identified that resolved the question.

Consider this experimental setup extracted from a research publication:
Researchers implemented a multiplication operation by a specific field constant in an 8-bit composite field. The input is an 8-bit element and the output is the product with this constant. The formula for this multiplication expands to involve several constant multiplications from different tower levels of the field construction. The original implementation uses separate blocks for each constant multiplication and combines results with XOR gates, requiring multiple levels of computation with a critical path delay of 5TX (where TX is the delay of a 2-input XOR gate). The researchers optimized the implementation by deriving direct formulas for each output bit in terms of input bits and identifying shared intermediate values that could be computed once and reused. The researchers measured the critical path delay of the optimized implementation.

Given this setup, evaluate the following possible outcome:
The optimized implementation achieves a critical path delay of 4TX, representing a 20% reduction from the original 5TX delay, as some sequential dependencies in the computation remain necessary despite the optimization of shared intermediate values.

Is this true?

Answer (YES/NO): NO